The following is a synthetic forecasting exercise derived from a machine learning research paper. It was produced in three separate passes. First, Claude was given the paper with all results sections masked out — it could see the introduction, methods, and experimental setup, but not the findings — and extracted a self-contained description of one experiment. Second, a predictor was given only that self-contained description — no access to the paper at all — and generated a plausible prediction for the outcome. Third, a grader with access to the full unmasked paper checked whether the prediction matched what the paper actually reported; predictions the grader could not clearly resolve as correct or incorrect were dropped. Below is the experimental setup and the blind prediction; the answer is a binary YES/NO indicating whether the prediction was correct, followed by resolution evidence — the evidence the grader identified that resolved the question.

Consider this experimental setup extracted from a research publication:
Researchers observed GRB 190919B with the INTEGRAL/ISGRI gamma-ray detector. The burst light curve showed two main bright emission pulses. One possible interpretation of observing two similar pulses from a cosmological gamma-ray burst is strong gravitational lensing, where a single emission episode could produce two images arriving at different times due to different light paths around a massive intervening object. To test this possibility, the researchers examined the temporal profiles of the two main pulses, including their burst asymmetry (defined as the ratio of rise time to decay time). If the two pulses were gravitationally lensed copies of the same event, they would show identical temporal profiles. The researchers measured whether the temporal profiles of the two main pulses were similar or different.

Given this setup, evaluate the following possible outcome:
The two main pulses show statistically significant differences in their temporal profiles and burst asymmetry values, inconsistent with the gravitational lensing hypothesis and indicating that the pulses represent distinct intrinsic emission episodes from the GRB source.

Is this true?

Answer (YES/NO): YES